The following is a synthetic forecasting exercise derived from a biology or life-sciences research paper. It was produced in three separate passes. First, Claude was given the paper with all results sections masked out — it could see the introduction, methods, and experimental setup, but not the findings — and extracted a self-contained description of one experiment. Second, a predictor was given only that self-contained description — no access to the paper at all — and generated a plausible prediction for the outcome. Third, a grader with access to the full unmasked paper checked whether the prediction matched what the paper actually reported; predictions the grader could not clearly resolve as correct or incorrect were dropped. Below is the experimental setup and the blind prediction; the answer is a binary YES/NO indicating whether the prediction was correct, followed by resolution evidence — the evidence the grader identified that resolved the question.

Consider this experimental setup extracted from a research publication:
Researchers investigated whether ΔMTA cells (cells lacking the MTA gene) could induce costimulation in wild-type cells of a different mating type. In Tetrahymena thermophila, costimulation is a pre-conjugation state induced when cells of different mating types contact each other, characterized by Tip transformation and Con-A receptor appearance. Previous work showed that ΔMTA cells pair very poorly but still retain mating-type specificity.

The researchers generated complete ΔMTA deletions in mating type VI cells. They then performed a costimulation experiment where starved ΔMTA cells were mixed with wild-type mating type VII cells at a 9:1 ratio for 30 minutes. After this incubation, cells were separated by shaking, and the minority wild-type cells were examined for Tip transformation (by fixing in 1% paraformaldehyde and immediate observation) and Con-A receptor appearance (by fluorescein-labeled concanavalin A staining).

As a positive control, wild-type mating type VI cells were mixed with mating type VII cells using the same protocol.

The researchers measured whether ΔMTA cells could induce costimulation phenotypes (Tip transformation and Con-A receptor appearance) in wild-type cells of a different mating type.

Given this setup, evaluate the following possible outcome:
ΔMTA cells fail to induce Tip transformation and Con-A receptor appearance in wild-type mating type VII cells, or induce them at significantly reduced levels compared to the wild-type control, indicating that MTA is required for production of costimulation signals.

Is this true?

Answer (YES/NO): NO